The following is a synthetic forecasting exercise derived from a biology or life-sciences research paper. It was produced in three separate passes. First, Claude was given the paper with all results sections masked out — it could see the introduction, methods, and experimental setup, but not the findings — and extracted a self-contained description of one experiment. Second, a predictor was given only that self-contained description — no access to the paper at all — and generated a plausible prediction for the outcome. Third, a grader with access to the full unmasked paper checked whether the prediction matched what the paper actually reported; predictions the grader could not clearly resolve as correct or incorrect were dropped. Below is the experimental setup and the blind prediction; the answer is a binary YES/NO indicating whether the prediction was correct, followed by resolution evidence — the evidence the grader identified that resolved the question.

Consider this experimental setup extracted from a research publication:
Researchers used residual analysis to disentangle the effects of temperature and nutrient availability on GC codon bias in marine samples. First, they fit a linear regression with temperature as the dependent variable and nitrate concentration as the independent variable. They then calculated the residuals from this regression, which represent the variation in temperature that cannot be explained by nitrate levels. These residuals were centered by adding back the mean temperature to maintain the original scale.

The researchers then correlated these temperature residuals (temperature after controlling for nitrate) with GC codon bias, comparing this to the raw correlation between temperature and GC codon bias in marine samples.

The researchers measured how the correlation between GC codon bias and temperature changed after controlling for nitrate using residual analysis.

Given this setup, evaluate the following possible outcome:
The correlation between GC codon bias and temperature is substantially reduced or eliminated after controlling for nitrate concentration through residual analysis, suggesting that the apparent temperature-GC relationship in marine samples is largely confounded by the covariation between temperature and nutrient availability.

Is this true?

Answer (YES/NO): YES